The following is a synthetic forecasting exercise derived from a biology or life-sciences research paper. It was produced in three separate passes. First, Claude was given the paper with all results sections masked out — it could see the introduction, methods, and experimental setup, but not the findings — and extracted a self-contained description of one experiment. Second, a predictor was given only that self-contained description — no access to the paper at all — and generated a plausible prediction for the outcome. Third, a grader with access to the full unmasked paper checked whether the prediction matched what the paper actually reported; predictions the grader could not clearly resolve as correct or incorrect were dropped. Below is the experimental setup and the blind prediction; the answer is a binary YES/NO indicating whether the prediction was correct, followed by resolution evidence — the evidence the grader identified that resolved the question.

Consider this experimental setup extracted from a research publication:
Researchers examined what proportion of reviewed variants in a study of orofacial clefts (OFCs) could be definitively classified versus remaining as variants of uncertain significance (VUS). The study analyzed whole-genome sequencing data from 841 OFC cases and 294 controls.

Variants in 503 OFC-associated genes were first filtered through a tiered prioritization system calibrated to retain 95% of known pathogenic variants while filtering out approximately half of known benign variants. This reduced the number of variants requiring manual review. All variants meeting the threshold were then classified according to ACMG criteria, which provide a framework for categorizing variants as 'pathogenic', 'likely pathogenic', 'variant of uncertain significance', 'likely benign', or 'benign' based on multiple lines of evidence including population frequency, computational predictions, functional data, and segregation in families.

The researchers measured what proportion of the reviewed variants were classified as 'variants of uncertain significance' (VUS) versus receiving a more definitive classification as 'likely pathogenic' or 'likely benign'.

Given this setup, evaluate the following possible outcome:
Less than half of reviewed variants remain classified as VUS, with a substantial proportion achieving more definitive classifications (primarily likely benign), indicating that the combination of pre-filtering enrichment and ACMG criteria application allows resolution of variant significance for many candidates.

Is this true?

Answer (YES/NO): NO